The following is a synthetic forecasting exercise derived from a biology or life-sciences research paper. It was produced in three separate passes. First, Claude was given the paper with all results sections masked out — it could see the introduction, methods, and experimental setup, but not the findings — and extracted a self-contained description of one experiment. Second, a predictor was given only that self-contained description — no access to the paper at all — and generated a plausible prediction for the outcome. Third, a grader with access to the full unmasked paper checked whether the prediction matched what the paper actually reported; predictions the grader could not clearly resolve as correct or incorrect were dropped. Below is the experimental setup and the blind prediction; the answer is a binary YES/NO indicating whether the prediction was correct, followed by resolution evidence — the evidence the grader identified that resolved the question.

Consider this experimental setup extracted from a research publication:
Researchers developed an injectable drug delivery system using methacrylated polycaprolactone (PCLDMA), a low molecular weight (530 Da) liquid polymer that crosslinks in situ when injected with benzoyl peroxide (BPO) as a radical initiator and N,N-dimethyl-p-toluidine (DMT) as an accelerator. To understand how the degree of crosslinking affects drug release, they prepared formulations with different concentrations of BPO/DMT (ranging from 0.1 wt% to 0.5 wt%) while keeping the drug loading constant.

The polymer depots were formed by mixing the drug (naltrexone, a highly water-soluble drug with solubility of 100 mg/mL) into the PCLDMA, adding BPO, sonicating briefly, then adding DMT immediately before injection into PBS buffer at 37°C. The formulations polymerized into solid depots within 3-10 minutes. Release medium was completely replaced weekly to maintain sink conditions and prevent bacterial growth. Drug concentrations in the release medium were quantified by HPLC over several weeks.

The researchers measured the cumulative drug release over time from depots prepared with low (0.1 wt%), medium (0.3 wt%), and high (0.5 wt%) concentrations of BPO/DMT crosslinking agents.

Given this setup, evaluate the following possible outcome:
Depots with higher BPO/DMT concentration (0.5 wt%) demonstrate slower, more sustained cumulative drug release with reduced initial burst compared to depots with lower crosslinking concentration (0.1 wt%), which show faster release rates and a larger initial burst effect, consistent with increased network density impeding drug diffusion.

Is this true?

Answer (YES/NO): YES